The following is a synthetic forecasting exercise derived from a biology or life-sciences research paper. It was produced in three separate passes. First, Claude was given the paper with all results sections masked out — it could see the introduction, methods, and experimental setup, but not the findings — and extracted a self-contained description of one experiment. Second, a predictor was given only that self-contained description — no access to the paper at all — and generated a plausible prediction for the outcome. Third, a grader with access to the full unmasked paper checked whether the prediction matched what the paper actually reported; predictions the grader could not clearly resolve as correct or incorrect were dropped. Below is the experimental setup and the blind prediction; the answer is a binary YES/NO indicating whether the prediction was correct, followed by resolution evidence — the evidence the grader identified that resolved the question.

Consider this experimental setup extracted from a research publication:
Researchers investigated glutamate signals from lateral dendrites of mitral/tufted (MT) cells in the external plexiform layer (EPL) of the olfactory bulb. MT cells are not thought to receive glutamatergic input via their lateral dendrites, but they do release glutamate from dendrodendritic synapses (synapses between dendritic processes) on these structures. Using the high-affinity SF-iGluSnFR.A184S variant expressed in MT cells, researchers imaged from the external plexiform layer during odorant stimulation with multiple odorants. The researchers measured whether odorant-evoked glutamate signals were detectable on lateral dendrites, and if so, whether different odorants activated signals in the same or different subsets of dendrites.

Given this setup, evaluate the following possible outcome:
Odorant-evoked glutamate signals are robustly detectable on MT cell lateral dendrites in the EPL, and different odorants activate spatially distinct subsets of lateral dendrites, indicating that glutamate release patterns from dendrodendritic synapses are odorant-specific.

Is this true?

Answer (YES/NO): YES